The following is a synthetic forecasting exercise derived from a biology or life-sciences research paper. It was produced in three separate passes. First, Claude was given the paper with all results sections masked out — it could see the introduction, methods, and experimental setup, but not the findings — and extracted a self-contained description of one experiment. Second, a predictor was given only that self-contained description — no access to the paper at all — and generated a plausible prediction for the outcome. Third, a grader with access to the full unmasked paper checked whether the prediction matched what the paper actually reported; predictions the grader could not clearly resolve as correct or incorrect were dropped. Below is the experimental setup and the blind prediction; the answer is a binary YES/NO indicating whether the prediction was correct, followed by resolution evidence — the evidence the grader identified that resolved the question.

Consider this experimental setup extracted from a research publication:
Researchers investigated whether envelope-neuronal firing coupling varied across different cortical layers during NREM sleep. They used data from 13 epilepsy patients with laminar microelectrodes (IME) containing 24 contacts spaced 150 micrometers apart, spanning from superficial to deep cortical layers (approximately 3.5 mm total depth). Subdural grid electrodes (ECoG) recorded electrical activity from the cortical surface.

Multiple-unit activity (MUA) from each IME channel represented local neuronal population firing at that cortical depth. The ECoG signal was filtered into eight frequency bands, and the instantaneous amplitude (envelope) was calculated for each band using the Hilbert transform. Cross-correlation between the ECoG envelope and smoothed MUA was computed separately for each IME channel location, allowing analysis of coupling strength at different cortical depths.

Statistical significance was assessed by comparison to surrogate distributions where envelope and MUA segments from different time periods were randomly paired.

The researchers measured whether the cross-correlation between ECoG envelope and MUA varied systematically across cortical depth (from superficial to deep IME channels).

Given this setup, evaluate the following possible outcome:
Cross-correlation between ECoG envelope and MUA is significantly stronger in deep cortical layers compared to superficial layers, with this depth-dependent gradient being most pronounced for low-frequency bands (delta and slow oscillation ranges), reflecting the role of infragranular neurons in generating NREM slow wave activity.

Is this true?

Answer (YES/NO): NO